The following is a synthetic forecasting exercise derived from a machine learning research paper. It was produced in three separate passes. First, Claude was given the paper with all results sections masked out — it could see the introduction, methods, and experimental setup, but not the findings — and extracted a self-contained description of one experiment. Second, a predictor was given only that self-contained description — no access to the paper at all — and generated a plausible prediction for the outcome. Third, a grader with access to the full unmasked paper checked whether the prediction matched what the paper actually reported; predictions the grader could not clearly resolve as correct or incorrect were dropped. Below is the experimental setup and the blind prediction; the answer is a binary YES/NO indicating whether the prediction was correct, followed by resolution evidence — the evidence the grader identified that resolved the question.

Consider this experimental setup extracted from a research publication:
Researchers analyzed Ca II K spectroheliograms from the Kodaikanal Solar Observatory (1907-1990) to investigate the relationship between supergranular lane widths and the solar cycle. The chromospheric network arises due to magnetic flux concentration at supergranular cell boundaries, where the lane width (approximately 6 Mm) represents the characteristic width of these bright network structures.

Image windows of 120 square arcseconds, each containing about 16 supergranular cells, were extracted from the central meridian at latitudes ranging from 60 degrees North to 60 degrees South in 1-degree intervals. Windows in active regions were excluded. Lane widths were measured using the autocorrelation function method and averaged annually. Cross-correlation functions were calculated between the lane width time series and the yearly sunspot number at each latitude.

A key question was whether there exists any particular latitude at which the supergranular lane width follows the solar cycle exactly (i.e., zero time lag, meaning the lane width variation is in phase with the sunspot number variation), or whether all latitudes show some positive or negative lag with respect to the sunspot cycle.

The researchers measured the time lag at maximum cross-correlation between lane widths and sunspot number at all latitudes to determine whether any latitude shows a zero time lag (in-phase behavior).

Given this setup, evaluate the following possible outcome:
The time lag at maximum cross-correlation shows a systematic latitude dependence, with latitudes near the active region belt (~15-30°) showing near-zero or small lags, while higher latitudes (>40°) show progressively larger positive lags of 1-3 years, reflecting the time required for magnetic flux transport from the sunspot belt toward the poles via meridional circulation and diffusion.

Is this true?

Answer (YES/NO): NO